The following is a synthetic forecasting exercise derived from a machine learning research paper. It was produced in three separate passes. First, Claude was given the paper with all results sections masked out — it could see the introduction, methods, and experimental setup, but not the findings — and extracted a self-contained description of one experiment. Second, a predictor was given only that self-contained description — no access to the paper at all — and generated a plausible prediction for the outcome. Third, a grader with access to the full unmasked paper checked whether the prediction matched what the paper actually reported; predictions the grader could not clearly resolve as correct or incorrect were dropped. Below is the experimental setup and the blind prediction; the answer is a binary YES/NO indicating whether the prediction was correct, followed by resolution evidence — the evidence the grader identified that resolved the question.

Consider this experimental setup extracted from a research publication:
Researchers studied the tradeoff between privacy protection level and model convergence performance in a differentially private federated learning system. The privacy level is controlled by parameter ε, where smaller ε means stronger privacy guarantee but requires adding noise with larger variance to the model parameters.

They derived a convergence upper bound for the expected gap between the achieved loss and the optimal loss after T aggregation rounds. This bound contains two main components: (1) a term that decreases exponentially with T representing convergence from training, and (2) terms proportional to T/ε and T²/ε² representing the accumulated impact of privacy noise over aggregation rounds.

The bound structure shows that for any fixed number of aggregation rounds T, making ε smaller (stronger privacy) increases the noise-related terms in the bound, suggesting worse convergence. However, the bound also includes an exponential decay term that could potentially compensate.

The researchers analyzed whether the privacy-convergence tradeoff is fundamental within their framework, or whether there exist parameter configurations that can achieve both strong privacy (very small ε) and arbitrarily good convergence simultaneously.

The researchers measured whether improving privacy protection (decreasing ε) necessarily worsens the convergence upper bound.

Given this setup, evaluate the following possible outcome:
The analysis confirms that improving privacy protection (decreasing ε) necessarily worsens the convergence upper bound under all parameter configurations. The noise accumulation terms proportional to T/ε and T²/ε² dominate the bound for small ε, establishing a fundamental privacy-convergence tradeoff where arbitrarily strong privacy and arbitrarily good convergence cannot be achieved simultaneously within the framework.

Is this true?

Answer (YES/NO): YES